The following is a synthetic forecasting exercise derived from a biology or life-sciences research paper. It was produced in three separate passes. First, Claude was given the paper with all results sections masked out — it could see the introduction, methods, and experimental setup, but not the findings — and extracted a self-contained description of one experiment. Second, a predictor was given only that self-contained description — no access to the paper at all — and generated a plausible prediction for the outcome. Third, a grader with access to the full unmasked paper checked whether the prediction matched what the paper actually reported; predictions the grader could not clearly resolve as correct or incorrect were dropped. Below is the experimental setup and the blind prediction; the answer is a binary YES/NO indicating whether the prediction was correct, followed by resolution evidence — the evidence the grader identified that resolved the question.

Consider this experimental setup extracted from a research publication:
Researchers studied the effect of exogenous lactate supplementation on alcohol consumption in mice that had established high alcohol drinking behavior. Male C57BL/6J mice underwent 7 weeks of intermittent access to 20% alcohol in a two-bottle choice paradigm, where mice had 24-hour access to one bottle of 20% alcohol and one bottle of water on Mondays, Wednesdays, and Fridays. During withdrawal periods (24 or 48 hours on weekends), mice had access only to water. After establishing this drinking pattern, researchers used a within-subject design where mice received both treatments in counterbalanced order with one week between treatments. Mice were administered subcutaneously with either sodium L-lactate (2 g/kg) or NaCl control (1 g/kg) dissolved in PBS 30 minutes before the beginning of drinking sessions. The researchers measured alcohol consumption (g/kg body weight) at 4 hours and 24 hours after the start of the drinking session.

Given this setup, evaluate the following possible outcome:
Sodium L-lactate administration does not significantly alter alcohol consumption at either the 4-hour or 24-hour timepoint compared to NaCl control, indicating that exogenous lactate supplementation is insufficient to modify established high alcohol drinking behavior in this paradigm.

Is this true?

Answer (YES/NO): NO